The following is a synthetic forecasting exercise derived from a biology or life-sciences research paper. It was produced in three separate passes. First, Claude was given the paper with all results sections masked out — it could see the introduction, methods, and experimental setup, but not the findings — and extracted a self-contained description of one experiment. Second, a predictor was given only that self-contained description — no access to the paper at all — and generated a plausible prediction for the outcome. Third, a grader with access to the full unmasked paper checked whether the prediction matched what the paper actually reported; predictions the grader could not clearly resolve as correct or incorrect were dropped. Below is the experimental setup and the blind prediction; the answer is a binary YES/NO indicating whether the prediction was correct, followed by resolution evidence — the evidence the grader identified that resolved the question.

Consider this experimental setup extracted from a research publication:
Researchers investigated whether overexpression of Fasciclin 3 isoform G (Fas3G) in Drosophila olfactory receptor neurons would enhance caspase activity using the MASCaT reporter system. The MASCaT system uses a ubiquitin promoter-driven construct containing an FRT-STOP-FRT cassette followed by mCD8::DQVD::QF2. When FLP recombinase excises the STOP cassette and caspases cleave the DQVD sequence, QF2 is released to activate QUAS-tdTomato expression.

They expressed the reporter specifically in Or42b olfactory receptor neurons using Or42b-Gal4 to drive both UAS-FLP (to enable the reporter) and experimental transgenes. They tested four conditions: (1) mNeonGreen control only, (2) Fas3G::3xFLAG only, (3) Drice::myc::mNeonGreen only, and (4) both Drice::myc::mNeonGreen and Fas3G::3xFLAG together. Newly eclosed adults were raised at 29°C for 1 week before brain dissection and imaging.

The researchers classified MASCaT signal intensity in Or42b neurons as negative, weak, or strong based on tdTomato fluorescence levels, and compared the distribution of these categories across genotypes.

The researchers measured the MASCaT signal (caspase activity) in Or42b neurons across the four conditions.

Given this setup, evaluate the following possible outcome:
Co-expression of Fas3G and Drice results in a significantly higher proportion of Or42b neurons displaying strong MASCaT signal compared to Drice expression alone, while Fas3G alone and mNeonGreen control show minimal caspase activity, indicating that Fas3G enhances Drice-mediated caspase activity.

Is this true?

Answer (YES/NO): NO